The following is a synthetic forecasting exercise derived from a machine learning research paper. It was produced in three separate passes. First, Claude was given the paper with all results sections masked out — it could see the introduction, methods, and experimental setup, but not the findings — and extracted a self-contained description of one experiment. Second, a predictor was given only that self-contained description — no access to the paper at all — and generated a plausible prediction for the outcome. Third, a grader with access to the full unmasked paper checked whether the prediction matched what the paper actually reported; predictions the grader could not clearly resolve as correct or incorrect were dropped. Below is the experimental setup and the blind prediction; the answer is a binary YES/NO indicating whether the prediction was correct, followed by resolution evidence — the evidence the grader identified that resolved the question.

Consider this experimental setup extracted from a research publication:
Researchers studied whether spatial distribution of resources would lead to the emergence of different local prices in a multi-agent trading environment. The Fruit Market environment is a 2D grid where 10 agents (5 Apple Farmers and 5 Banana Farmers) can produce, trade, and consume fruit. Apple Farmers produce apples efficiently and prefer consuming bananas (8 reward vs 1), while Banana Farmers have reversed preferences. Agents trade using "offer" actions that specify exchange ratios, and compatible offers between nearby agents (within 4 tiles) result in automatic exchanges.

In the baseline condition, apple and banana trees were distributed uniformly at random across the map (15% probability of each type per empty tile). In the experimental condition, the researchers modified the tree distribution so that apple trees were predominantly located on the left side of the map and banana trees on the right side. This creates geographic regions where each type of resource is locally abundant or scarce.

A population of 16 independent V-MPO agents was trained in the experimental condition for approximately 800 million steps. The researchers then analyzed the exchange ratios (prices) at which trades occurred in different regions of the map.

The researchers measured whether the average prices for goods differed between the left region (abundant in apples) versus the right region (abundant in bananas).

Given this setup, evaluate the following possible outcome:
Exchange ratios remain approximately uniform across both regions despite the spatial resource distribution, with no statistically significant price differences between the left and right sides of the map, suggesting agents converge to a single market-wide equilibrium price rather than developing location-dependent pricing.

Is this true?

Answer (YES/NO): YES